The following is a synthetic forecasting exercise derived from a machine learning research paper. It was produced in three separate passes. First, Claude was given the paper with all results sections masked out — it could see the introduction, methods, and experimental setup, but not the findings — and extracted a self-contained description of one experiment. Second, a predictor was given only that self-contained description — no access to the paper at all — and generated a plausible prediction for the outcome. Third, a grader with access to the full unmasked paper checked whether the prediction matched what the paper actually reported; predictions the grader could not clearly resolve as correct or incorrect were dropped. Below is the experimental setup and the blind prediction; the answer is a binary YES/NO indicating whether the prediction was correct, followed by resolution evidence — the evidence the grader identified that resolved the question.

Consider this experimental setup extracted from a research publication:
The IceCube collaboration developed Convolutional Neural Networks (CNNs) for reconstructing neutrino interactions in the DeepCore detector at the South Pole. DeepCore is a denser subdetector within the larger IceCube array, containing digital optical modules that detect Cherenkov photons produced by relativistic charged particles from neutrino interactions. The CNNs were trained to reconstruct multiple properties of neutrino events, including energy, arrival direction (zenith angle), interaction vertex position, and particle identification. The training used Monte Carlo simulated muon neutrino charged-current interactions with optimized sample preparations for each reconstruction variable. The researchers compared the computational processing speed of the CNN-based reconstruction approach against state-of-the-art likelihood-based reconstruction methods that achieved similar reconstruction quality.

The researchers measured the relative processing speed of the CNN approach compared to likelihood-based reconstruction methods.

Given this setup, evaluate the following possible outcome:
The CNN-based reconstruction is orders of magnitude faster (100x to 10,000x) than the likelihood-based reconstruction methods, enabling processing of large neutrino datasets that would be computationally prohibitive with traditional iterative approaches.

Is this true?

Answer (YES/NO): YES